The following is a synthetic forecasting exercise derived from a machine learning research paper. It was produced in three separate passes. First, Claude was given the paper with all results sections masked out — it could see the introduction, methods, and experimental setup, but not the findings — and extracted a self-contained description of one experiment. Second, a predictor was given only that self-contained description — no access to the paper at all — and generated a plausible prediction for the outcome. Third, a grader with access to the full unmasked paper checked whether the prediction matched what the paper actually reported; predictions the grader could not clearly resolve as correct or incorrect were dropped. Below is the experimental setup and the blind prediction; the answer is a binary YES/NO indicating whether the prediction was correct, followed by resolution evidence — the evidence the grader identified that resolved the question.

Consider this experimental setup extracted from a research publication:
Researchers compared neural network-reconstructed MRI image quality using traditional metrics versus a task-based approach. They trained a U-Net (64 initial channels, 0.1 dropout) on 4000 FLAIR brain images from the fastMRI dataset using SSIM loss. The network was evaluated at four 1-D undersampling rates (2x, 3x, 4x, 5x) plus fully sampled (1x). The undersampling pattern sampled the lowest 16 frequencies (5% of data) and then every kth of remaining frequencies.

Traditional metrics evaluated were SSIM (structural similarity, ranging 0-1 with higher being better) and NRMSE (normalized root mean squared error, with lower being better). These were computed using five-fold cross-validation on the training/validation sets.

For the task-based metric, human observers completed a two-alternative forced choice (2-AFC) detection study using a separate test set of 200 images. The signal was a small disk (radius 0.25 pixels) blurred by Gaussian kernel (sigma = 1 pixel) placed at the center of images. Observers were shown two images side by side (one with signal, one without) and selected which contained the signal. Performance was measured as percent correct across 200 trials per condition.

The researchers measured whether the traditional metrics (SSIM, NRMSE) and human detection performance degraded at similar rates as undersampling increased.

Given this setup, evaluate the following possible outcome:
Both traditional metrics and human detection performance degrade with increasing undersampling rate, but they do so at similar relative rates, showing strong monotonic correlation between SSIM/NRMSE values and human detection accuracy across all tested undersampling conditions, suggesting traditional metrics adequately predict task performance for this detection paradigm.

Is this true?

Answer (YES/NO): NO